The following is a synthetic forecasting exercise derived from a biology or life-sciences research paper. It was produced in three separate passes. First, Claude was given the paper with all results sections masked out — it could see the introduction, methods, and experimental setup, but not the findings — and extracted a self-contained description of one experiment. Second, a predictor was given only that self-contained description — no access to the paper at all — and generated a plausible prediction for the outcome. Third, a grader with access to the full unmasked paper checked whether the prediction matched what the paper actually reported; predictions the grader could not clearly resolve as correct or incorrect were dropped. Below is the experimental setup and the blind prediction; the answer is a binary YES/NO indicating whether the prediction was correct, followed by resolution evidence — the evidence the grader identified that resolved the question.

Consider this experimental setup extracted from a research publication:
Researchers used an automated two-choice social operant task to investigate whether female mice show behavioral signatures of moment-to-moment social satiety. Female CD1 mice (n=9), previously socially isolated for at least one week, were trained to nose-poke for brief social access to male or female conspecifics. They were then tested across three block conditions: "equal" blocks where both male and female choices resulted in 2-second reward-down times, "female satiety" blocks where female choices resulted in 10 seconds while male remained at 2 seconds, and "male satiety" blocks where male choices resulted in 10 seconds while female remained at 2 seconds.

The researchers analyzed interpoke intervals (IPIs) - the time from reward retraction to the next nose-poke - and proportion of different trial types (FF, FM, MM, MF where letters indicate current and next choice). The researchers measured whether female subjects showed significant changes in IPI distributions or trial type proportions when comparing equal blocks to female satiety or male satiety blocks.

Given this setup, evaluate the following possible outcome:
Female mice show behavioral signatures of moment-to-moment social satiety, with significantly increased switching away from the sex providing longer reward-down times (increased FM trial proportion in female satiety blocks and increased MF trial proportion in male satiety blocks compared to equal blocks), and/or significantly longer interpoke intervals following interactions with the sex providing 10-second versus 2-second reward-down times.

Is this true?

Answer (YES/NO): NO